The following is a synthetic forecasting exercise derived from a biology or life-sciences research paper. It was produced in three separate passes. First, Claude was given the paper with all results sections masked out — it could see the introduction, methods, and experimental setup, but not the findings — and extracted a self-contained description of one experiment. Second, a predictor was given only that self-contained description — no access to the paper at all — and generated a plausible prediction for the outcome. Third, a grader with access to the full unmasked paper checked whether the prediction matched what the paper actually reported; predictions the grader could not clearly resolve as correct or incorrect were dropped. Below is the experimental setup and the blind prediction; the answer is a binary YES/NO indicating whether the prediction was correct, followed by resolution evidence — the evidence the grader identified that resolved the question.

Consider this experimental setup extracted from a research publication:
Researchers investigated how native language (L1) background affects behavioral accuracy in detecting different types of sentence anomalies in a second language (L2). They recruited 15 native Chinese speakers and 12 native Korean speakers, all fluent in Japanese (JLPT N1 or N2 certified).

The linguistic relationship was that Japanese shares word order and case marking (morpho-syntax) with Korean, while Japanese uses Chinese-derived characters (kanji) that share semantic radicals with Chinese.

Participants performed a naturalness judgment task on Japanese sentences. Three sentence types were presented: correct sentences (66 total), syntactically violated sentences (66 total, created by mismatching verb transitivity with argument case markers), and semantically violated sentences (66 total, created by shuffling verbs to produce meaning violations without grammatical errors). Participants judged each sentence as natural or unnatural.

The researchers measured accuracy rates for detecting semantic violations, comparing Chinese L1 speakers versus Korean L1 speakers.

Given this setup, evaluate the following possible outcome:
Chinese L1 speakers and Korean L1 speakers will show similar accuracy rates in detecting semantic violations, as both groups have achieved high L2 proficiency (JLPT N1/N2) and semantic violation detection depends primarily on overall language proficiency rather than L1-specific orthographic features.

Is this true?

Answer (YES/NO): NO